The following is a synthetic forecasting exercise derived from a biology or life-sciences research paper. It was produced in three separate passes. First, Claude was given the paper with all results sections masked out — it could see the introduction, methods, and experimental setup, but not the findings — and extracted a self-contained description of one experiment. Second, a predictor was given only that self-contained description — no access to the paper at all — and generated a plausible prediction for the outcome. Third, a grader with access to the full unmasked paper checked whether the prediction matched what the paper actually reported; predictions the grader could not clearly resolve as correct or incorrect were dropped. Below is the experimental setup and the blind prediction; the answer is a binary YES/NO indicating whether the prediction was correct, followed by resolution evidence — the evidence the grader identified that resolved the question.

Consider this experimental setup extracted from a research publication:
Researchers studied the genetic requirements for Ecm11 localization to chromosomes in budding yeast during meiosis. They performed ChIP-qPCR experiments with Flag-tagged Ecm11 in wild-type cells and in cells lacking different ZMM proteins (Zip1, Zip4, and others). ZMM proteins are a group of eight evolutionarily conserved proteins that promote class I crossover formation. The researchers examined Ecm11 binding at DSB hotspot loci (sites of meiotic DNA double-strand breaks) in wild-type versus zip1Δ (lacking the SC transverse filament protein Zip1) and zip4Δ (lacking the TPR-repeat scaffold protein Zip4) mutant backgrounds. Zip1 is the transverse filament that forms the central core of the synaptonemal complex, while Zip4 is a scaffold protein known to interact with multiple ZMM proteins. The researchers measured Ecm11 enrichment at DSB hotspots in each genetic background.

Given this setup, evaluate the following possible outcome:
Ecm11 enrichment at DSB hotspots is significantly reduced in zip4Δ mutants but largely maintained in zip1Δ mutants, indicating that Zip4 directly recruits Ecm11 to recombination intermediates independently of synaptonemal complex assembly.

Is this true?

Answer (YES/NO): YES